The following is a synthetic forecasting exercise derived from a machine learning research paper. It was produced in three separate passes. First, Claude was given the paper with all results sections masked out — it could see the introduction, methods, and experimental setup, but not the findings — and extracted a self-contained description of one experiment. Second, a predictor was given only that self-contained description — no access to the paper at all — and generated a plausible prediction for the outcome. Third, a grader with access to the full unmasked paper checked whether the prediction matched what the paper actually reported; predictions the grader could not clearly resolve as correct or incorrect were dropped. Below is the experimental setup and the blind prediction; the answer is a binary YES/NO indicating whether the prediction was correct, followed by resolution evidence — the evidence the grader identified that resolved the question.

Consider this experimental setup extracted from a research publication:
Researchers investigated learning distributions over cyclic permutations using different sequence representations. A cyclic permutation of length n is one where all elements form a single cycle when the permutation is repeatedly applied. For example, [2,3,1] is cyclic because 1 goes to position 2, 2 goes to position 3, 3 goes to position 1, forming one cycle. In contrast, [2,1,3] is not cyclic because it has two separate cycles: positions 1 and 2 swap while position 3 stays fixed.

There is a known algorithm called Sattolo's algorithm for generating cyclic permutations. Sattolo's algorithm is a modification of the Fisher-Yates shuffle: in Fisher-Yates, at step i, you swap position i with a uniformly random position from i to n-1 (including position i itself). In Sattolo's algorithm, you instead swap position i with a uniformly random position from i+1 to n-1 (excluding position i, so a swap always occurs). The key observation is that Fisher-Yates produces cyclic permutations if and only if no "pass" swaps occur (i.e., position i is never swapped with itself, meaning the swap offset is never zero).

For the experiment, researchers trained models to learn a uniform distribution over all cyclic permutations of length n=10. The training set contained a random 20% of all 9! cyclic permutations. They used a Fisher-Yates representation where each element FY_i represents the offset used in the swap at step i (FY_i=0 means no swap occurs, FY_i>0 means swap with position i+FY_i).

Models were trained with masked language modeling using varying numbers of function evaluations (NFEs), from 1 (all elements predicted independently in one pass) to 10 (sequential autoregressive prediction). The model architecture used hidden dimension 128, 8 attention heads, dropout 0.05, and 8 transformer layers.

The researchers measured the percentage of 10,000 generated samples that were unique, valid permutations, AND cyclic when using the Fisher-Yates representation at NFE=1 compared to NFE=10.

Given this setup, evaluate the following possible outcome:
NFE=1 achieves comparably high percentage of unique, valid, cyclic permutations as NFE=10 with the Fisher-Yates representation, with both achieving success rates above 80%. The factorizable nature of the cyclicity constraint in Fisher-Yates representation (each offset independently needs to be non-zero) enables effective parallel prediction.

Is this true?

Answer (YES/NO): YES